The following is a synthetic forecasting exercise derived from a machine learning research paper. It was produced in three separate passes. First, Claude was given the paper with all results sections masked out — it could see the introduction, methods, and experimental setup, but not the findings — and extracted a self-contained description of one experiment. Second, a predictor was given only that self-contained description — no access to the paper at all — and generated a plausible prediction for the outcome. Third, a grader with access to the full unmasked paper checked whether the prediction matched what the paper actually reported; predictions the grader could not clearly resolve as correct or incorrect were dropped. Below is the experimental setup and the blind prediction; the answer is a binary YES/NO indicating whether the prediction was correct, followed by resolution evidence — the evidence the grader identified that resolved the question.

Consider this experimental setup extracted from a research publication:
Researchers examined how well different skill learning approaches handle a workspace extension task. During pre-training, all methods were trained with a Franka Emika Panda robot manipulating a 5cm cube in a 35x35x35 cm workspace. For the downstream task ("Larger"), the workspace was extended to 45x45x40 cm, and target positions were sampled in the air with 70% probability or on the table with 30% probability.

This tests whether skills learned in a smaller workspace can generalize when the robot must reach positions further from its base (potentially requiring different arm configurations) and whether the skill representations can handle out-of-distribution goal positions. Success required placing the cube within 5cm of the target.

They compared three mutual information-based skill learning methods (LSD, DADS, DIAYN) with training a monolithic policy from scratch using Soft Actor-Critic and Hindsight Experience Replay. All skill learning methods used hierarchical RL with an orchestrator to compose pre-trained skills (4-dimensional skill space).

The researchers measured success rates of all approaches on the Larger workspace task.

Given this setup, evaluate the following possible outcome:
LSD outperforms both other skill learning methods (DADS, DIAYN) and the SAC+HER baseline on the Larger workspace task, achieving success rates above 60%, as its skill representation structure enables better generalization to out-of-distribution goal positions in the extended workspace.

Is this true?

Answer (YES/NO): NO